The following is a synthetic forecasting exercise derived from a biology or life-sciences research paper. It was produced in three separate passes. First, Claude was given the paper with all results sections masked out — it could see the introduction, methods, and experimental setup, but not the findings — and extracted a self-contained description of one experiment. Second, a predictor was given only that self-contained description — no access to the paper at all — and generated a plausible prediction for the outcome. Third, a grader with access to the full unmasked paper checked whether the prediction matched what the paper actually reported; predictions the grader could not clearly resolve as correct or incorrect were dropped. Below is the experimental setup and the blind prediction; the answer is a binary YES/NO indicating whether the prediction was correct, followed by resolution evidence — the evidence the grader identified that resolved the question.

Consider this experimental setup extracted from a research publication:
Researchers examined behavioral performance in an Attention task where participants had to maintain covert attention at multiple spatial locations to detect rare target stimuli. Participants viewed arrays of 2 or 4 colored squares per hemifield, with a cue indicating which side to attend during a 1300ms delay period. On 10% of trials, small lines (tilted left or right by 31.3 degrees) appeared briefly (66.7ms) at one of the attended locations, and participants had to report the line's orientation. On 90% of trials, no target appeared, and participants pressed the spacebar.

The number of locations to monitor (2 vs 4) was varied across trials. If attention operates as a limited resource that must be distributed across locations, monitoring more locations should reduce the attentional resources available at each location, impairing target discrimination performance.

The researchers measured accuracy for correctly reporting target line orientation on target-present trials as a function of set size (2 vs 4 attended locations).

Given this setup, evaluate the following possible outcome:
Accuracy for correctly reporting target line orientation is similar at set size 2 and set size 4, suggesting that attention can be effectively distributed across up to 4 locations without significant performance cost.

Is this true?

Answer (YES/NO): NO